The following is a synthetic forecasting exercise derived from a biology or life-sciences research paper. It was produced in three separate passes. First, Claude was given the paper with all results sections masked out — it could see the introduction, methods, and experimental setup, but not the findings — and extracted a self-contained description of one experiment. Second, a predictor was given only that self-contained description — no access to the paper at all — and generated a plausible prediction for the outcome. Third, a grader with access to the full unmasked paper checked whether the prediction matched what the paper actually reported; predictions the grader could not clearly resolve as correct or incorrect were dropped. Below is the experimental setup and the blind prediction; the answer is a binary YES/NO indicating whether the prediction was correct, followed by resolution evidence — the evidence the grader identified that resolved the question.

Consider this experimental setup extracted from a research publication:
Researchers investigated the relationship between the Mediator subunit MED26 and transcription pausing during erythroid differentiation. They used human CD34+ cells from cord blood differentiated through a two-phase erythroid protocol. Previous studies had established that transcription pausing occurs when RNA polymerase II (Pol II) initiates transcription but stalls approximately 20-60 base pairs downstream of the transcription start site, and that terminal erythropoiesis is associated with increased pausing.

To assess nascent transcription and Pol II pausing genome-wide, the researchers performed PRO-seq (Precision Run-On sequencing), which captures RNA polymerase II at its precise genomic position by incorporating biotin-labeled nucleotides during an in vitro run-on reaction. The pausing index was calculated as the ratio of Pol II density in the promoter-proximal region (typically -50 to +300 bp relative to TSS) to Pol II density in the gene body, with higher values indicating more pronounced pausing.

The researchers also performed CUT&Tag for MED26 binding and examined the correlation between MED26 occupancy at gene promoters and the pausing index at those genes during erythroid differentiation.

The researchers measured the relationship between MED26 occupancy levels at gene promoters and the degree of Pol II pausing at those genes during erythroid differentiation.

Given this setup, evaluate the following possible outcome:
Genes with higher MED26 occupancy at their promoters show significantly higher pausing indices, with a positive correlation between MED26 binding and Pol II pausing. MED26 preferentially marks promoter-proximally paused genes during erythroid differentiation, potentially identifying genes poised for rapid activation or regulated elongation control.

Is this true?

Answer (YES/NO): YES